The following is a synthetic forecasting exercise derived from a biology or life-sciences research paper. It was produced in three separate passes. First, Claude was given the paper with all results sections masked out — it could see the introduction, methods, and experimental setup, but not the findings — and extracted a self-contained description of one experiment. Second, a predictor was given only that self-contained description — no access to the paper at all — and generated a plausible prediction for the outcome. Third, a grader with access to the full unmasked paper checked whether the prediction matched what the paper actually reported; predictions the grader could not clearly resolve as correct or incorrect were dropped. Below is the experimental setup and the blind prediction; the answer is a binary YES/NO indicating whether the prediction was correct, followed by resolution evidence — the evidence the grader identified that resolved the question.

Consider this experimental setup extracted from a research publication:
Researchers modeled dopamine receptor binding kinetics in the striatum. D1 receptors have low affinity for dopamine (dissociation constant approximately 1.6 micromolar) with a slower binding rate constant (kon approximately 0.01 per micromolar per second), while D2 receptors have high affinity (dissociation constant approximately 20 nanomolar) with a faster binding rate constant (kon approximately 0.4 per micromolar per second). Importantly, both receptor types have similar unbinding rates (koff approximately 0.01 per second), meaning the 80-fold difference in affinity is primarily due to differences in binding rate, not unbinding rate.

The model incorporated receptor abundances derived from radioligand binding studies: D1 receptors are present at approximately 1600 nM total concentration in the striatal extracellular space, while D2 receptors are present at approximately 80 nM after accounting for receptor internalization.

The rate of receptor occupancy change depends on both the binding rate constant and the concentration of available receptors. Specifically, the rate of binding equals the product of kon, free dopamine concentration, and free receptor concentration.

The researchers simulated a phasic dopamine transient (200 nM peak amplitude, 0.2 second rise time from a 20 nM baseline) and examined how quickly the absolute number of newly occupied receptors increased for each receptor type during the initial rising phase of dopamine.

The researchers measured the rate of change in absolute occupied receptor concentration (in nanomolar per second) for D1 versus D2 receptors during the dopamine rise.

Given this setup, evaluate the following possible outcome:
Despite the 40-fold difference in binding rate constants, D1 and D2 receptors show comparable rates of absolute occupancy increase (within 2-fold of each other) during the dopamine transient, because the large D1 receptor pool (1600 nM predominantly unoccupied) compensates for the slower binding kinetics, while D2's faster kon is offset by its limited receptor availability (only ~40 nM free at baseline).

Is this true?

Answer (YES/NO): YES